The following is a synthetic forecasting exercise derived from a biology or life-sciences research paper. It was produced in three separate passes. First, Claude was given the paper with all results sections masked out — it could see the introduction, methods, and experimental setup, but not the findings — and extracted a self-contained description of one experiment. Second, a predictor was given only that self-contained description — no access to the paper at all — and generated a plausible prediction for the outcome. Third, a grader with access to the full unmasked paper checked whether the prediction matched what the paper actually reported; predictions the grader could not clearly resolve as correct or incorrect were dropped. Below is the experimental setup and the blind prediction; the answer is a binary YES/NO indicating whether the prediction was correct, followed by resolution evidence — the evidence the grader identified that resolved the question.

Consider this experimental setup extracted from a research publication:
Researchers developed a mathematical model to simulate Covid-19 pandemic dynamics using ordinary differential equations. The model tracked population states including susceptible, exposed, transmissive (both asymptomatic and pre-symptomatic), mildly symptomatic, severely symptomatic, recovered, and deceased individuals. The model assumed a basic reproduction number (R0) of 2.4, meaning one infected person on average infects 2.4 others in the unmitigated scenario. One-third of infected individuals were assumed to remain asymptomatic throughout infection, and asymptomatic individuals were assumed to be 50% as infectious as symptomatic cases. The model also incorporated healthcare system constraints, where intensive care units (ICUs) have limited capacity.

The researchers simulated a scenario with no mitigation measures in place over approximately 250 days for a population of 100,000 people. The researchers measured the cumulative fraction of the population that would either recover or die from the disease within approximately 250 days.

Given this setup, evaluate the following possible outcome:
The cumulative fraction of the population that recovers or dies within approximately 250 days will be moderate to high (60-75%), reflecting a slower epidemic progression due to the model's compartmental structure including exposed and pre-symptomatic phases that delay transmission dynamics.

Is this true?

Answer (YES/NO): NO